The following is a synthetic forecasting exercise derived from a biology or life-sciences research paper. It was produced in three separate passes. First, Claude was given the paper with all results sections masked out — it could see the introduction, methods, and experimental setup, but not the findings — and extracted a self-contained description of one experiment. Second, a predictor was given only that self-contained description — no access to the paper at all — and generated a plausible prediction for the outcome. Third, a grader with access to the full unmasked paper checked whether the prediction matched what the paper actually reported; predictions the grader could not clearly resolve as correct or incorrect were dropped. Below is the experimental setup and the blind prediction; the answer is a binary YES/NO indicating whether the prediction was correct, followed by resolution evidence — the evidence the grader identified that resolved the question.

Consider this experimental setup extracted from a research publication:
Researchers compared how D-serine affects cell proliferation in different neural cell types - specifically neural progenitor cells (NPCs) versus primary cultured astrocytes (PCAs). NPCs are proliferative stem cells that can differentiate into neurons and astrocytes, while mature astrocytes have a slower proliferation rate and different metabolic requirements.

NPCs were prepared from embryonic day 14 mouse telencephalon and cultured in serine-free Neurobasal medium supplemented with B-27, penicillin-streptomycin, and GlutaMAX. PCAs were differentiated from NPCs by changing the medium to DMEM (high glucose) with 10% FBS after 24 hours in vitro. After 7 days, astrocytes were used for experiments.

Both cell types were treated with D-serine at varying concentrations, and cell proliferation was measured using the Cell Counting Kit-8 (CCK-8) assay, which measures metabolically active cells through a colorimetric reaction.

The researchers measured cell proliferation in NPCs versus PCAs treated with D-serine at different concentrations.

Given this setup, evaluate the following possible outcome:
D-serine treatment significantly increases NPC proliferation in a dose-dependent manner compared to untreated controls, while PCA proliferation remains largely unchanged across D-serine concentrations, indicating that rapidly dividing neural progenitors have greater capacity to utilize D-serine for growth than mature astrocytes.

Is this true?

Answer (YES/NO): NO